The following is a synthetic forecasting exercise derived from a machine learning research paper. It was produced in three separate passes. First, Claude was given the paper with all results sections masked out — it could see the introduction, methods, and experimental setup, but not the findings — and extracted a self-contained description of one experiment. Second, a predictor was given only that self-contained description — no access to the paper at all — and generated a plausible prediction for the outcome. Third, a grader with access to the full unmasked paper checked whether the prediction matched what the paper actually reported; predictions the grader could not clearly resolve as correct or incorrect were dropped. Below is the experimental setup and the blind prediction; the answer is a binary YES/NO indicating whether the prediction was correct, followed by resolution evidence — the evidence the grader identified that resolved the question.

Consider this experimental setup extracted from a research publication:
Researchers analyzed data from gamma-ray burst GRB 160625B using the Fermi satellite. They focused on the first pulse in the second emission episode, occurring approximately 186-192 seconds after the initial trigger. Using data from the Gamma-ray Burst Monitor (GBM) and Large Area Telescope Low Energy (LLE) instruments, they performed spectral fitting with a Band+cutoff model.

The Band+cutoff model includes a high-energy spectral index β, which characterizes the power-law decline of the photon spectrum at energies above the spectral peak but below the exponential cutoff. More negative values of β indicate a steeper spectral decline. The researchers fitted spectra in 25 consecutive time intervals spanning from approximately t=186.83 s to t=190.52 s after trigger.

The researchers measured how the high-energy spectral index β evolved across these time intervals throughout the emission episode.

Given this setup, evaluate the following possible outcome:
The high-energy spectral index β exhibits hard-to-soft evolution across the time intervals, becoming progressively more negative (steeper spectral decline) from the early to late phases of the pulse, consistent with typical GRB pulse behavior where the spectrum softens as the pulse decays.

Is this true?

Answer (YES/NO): YES